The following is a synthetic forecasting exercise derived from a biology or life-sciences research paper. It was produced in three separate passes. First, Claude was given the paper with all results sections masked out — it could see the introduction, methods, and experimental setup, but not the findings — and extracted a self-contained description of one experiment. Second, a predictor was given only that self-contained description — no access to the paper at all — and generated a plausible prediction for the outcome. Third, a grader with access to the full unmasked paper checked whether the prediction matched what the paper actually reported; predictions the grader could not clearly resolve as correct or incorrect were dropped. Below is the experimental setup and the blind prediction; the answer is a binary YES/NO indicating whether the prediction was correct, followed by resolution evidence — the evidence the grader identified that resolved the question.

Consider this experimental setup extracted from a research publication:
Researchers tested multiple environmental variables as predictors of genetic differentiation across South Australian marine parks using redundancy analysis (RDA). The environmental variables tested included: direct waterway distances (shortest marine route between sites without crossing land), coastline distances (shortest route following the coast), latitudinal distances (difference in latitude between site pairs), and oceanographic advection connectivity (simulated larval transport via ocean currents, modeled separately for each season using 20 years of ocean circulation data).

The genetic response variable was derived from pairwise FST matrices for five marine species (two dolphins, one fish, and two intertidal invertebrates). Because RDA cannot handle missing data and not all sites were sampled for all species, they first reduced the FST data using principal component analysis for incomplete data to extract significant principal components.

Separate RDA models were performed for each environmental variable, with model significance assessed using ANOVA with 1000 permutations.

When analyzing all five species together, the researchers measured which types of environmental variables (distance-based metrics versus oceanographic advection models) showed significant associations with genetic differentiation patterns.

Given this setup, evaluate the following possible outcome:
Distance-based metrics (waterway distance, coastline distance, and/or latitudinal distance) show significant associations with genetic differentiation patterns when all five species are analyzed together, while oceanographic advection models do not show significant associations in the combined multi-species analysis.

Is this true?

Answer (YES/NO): NO